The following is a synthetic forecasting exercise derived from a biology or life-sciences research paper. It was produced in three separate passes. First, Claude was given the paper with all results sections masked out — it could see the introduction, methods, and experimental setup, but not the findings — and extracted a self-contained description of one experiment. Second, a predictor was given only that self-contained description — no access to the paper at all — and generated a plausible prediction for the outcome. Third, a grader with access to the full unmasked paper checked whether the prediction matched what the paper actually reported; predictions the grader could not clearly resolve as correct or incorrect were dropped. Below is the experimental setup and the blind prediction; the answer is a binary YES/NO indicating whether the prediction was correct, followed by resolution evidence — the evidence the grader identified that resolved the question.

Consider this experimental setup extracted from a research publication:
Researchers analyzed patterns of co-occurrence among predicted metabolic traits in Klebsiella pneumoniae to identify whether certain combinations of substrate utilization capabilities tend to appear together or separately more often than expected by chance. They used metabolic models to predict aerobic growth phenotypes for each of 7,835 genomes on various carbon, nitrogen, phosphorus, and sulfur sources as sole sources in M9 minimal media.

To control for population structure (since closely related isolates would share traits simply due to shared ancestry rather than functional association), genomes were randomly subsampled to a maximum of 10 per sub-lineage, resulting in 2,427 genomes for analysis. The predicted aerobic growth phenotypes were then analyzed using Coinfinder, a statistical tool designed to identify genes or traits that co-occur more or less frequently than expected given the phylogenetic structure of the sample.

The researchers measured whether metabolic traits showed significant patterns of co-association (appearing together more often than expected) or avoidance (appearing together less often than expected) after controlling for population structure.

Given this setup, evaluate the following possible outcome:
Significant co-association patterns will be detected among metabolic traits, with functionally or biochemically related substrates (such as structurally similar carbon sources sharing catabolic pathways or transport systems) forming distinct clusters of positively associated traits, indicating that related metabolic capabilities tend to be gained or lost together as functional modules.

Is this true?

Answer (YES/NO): NO